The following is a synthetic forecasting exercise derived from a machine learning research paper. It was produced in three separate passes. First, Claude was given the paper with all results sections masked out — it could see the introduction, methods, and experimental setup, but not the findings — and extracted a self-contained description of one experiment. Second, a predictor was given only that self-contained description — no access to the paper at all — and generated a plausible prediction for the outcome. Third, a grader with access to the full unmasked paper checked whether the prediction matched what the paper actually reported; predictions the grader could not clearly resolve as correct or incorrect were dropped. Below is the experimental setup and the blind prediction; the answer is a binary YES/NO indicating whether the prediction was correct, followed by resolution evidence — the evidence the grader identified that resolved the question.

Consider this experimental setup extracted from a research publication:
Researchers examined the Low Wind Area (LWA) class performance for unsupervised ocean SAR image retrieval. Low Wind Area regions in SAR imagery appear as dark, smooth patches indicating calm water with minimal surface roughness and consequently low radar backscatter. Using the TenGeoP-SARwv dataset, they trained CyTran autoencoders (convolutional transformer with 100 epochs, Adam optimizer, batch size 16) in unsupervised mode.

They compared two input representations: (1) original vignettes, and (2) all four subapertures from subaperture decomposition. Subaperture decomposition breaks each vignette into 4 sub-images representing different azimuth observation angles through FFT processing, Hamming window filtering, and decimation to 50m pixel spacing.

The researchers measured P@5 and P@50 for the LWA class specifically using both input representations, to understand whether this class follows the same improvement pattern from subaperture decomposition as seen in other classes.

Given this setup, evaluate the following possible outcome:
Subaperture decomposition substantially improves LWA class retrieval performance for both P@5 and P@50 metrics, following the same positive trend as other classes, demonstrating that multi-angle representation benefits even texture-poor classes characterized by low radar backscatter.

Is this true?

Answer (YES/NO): NO